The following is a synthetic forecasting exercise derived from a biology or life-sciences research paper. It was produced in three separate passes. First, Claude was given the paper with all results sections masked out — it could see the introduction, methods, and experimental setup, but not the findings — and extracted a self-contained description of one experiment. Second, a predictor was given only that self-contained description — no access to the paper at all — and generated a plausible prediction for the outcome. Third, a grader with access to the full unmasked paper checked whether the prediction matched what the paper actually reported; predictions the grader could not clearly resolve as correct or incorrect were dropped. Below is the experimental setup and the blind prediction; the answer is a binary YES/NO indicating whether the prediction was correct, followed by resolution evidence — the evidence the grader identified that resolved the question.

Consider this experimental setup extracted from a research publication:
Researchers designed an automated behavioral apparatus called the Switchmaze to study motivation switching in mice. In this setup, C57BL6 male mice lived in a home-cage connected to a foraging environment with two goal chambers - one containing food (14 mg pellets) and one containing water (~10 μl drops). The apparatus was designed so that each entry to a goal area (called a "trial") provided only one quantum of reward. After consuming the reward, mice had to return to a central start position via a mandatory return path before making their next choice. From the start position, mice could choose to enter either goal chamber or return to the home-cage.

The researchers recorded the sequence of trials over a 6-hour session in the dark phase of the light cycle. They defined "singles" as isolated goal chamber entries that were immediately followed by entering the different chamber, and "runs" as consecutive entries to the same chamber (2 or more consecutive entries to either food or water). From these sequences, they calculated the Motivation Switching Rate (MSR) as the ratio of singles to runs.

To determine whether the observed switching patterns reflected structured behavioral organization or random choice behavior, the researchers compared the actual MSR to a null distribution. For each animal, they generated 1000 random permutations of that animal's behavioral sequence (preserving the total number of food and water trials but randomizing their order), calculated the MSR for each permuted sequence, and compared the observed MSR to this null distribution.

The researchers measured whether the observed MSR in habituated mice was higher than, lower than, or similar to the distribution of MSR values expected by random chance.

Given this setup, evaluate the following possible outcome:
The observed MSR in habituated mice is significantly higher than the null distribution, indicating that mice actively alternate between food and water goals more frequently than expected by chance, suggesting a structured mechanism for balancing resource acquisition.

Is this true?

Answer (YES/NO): NO